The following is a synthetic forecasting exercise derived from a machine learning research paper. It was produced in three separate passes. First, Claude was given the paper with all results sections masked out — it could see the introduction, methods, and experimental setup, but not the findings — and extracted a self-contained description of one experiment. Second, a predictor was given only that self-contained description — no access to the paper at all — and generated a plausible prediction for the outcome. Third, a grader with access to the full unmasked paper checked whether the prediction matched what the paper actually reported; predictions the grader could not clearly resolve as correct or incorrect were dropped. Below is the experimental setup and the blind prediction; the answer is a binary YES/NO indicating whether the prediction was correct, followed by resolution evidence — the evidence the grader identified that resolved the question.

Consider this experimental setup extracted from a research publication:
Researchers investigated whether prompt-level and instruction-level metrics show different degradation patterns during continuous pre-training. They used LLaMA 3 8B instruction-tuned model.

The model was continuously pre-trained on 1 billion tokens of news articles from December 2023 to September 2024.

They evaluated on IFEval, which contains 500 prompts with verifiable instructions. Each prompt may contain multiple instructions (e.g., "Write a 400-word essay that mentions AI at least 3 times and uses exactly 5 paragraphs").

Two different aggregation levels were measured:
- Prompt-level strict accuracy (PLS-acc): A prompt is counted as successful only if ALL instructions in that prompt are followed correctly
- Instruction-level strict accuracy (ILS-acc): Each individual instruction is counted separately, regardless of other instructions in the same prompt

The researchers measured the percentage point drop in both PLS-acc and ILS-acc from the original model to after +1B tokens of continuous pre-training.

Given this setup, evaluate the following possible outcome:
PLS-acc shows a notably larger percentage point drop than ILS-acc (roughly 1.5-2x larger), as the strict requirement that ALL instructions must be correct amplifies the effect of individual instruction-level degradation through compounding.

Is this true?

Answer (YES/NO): NO